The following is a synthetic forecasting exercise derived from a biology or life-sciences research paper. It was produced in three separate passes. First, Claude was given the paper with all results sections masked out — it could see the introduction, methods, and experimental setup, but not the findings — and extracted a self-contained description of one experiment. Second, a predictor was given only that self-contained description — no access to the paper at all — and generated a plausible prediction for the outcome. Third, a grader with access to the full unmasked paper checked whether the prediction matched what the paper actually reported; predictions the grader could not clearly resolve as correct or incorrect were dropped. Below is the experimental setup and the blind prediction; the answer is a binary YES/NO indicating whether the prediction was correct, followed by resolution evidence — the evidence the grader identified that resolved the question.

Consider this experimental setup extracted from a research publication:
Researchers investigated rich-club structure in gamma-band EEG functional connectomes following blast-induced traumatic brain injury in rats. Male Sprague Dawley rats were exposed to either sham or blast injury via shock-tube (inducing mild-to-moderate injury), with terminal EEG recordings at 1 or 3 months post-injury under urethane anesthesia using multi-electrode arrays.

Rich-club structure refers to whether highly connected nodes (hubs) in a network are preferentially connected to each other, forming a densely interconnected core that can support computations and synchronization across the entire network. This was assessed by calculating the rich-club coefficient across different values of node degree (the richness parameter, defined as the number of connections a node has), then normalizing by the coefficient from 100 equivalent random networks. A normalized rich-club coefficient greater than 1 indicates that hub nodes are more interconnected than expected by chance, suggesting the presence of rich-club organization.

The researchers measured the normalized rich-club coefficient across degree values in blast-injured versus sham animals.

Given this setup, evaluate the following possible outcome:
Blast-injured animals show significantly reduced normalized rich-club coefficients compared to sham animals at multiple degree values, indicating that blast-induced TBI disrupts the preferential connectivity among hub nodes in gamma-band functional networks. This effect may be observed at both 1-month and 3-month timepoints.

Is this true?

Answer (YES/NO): YES